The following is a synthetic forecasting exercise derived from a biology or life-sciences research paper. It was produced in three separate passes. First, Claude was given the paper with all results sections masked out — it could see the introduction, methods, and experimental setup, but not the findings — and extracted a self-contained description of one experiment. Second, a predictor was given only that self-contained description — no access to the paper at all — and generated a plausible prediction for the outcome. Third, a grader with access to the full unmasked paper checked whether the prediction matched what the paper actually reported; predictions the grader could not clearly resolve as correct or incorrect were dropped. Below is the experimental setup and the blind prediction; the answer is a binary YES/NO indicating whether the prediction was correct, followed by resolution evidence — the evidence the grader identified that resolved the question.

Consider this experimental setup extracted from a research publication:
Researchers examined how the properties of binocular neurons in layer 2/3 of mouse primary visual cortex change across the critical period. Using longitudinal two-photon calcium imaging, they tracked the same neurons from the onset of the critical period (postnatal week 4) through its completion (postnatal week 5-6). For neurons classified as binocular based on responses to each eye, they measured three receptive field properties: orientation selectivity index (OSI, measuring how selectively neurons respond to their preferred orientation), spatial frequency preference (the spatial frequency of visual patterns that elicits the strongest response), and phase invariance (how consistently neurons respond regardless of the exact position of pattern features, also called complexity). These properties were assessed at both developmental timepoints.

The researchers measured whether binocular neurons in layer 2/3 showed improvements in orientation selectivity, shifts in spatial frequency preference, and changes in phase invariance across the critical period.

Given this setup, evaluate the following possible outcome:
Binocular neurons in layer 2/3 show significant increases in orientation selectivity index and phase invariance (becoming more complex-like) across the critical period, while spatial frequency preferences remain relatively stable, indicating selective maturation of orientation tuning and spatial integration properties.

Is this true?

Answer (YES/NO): NO